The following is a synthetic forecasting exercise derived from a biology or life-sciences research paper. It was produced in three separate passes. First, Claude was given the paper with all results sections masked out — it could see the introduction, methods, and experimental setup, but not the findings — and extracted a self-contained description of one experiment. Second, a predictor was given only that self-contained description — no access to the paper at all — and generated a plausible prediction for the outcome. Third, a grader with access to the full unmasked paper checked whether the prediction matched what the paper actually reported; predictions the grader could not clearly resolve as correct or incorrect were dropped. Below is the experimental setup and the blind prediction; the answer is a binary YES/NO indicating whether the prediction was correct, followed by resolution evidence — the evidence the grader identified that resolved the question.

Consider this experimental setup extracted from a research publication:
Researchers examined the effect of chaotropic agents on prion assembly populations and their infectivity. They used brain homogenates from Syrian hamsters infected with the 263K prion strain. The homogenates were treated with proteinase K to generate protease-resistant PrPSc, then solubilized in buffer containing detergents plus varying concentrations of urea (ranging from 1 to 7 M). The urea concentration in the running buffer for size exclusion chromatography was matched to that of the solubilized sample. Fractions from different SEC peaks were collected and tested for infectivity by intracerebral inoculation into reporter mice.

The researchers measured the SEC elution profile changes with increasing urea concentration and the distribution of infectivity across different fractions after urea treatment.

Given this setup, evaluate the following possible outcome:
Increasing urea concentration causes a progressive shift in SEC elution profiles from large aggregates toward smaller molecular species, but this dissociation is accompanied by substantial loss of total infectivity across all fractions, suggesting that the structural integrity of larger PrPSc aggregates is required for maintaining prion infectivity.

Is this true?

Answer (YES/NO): NO